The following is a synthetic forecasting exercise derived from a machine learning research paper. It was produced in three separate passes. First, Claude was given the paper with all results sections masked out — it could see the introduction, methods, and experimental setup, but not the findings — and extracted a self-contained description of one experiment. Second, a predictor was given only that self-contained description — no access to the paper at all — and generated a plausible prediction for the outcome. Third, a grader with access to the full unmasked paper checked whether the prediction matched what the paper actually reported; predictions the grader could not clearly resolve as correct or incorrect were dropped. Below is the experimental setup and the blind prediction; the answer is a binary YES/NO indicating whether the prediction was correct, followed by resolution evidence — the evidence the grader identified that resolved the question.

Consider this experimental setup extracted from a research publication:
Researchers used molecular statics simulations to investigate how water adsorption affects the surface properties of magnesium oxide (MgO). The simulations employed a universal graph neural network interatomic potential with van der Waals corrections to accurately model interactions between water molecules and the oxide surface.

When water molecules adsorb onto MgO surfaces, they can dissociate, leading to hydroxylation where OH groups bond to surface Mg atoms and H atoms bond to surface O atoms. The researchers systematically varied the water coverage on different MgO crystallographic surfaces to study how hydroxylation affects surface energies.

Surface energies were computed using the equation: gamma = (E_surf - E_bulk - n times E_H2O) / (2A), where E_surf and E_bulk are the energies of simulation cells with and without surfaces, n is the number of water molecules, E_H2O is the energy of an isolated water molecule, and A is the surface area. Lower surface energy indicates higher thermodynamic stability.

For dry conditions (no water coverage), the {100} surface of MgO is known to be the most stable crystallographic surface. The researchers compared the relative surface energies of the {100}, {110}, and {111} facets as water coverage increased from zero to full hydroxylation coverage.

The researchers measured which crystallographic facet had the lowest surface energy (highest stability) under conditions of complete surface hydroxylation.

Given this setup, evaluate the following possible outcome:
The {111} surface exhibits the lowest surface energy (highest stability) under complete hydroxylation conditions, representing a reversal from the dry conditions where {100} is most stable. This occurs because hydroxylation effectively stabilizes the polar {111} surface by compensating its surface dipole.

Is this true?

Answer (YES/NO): NO